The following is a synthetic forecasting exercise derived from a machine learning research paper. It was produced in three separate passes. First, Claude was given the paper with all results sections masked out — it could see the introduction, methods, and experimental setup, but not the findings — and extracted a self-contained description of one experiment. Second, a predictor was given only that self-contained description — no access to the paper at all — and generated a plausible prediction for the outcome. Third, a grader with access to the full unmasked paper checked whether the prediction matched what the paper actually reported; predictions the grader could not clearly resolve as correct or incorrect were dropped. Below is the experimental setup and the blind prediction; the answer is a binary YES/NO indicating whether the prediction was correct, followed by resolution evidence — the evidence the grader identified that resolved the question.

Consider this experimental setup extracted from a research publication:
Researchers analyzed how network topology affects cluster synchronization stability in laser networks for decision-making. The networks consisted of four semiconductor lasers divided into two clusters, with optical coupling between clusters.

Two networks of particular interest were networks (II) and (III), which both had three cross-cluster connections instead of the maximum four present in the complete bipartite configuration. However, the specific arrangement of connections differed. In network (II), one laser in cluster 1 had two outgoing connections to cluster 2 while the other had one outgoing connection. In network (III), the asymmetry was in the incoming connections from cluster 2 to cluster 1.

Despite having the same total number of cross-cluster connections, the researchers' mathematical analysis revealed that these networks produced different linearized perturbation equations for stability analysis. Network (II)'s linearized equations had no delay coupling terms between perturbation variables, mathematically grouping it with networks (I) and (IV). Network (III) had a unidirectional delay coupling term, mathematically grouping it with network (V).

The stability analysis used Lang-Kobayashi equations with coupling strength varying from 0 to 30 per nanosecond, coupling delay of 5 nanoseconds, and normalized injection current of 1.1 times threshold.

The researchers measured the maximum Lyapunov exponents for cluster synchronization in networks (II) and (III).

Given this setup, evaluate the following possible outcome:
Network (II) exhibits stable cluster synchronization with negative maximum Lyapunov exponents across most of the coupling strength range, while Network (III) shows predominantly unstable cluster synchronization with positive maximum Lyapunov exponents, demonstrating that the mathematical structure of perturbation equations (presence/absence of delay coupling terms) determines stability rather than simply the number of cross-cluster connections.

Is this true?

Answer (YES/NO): NO